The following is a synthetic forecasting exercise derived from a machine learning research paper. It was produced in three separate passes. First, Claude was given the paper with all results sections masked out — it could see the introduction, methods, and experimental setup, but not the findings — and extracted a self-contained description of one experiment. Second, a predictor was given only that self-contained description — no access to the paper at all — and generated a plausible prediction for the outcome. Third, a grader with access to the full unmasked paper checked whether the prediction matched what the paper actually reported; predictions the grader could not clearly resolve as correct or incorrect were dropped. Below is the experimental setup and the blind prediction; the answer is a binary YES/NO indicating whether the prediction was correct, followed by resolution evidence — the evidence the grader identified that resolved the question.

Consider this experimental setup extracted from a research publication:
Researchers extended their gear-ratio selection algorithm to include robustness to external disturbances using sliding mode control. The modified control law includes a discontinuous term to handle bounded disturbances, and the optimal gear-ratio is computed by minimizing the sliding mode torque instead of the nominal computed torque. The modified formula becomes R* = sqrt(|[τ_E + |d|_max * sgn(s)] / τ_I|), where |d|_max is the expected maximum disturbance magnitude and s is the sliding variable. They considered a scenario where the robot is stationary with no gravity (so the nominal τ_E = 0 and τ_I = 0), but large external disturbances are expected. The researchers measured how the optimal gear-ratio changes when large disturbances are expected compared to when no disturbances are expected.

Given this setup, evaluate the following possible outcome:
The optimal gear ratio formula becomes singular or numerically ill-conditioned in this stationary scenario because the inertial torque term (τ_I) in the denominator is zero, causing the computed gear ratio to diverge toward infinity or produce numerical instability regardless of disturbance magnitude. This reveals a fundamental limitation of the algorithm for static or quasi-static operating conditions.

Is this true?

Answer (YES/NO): NO